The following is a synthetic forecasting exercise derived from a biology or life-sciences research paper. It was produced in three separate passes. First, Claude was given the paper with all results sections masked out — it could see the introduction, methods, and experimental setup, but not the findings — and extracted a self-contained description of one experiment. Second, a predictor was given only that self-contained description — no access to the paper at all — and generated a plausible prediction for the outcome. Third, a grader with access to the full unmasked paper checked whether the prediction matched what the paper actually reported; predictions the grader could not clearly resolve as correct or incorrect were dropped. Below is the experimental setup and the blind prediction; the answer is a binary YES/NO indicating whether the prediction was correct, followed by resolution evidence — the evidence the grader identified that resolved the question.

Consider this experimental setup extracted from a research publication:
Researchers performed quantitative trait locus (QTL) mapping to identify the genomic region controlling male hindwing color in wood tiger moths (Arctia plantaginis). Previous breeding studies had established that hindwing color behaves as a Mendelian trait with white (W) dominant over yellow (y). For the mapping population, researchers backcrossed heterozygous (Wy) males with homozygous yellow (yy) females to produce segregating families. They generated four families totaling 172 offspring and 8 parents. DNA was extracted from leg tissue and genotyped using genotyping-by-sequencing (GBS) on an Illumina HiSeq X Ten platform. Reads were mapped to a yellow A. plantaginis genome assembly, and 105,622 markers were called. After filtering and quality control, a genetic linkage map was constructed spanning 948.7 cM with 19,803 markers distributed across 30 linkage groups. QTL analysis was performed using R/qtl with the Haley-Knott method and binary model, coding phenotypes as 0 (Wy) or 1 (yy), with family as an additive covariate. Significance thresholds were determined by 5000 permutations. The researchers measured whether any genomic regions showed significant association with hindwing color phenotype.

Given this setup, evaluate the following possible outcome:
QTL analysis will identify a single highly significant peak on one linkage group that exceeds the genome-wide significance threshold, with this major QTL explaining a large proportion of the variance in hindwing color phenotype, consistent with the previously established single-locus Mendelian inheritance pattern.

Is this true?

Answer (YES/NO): YES